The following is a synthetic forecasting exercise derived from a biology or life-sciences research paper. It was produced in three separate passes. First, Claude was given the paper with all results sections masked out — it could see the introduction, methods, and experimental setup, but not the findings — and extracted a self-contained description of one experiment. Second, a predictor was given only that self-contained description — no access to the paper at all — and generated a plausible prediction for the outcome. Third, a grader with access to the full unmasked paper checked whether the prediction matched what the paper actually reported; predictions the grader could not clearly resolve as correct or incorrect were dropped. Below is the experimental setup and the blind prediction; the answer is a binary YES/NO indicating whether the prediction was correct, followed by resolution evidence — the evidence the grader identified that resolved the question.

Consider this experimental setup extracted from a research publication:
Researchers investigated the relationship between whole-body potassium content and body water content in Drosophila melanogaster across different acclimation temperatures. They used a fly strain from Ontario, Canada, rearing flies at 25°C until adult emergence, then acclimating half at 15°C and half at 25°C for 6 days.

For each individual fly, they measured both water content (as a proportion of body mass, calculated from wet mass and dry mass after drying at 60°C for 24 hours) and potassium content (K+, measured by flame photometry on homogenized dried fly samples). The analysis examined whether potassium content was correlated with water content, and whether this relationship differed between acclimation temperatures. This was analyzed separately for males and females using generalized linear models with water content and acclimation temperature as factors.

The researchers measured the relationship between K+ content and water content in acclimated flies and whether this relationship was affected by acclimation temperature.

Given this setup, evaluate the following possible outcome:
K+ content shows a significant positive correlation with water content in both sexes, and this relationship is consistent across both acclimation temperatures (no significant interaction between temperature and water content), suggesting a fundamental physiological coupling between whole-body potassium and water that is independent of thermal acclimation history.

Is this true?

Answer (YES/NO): NO